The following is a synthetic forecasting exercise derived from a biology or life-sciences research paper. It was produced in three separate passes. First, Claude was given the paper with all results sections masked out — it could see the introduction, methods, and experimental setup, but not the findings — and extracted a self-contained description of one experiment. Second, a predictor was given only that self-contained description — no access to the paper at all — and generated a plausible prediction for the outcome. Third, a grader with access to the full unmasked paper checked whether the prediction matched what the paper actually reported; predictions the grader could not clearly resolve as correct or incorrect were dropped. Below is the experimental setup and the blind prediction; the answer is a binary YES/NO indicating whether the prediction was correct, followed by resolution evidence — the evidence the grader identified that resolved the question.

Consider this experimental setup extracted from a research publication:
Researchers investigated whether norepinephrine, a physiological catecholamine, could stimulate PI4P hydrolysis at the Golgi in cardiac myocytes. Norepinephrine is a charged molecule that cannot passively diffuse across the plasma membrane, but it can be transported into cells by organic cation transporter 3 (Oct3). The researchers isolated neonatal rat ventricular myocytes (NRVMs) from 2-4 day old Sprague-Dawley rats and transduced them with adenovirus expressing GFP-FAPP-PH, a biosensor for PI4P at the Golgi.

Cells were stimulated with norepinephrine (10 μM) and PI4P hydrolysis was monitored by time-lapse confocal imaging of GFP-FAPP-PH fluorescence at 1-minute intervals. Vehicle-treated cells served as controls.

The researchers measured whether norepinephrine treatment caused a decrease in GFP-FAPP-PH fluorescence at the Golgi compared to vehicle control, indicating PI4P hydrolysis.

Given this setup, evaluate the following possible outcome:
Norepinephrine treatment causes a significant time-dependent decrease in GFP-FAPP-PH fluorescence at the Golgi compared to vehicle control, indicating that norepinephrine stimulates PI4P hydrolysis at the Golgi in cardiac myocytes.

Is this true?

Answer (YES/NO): YES